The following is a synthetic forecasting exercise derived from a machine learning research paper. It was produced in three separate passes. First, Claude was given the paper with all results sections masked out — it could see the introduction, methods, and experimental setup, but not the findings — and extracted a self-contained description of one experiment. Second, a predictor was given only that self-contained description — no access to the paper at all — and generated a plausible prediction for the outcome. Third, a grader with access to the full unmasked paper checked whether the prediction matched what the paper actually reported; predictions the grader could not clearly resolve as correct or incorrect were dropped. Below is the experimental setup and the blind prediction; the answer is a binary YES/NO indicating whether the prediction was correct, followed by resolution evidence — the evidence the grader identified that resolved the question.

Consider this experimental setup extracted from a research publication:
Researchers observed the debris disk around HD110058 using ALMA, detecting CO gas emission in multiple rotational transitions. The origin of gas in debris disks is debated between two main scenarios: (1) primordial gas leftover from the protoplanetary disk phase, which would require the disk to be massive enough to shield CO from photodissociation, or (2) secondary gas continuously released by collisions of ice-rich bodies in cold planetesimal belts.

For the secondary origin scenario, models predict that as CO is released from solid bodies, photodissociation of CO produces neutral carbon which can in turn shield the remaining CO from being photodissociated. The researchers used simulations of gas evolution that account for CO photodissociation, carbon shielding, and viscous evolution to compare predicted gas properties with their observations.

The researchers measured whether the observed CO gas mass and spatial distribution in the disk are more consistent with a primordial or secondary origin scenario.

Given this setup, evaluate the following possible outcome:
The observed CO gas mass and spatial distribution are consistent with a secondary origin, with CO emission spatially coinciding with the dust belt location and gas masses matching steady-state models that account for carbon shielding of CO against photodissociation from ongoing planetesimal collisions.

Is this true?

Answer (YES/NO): YES